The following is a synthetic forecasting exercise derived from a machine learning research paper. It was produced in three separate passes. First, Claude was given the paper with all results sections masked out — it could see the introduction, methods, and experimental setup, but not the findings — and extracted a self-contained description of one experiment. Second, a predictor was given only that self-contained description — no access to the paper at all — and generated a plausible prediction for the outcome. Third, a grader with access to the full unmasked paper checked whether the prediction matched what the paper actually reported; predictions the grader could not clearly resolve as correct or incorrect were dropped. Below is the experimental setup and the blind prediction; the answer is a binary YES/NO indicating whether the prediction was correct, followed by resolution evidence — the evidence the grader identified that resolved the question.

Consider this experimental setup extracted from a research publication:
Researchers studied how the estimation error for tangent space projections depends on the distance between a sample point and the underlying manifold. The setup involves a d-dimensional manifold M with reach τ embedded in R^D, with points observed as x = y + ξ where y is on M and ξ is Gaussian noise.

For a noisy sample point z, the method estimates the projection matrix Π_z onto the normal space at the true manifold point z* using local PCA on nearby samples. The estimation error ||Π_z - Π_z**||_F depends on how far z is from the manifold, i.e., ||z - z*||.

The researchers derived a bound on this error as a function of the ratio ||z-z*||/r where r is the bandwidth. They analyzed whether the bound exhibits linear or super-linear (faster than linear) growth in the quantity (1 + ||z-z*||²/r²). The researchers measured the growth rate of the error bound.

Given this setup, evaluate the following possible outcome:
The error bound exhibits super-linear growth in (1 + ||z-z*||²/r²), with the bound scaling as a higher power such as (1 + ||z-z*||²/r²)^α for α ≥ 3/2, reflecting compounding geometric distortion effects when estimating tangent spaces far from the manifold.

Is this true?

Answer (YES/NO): YES